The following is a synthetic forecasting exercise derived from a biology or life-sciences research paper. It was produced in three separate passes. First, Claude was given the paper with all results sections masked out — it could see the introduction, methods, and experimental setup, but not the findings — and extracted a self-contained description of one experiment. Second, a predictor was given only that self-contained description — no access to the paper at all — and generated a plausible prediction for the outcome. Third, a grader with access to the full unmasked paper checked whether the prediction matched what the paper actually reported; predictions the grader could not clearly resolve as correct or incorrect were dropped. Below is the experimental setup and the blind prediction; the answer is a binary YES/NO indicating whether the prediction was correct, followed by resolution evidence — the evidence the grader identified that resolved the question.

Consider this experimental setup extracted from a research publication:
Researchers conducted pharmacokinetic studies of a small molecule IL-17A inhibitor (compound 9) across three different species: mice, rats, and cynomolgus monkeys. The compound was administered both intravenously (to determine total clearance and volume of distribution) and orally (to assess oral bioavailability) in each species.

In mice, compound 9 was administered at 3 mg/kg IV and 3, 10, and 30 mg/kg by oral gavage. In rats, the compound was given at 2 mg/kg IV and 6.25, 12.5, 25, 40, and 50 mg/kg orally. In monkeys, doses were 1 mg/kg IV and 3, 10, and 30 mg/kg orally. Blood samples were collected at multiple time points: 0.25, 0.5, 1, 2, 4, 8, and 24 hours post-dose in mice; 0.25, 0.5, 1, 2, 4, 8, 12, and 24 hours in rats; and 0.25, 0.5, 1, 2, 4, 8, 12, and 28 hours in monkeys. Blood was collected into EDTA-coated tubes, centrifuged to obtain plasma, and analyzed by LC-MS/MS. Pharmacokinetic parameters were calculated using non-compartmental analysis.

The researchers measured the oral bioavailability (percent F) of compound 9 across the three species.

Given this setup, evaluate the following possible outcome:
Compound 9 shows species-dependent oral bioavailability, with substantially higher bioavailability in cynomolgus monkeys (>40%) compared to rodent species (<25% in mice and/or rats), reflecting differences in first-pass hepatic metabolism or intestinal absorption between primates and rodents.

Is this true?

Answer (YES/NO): NO